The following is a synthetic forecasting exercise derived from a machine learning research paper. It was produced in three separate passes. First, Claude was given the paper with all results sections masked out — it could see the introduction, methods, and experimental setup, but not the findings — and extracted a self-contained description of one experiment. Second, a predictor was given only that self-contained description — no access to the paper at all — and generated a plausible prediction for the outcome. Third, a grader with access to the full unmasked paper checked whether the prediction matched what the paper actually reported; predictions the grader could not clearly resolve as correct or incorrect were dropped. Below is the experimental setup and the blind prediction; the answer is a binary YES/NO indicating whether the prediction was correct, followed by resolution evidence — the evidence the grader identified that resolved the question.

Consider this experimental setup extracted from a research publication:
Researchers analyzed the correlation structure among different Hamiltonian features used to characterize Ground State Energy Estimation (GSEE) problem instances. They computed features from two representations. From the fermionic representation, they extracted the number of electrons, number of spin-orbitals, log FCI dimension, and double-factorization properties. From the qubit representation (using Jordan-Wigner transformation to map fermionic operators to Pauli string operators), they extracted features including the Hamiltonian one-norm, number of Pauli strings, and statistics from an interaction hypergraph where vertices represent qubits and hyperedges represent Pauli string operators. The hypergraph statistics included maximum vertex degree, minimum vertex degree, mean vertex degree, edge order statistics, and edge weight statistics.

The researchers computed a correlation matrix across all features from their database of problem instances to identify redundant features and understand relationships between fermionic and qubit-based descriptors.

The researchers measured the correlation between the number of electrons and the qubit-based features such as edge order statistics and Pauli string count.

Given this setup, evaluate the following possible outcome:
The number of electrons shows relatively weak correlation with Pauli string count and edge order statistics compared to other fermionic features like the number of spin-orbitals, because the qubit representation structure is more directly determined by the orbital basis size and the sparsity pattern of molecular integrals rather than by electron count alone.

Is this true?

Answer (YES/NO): YES